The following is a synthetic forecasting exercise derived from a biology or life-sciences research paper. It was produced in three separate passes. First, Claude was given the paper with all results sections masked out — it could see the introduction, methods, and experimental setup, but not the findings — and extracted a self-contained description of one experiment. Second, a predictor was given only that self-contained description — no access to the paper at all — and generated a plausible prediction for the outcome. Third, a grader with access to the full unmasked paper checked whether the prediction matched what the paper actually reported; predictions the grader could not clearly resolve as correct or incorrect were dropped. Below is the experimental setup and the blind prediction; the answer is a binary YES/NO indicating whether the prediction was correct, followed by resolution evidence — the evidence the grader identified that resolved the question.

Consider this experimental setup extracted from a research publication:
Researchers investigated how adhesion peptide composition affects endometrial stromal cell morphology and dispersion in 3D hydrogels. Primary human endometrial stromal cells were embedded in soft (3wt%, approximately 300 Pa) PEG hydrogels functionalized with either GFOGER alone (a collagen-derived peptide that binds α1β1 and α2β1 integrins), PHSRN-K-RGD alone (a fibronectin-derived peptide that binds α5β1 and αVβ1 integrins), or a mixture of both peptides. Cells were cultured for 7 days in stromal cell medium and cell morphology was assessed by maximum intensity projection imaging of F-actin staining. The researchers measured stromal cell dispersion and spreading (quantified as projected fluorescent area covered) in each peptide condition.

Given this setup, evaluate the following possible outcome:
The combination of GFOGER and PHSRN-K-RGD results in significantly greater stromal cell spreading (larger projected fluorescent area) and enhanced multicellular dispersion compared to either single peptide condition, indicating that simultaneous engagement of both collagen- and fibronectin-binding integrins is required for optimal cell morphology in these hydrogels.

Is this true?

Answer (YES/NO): NO